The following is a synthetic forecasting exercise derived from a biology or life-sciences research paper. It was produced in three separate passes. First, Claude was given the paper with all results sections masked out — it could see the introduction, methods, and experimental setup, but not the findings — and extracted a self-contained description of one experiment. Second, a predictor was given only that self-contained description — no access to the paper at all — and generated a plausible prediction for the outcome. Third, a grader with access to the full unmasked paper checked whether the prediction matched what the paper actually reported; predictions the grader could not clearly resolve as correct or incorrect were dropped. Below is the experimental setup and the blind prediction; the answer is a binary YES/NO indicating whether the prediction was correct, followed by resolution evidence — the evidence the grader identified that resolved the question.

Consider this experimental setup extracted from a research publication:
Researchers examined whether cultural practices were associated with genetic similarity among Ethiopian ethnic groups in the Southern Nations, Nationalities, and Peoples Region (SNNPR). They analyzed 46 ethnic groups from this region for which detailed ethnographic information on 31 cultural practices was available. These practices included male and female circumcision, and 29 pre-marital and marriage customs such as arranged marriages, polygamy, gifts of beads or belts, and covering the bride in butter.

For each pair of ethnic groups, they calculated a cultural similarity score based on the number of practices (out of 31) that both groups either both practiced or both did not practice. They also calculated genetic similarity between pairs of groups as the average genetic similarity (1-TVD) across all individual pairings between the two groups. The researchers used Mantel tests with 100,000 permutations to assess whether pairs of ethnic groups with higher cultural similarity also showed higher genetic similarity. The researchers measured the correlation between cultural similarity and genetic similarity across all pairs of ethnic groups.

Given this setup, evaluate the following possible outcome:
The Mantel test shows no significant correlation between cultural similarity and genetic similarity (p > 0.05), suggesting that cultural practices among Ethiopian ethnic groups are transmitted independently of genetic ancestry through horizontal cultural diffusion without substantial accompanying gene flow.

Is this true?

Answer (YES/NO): NO